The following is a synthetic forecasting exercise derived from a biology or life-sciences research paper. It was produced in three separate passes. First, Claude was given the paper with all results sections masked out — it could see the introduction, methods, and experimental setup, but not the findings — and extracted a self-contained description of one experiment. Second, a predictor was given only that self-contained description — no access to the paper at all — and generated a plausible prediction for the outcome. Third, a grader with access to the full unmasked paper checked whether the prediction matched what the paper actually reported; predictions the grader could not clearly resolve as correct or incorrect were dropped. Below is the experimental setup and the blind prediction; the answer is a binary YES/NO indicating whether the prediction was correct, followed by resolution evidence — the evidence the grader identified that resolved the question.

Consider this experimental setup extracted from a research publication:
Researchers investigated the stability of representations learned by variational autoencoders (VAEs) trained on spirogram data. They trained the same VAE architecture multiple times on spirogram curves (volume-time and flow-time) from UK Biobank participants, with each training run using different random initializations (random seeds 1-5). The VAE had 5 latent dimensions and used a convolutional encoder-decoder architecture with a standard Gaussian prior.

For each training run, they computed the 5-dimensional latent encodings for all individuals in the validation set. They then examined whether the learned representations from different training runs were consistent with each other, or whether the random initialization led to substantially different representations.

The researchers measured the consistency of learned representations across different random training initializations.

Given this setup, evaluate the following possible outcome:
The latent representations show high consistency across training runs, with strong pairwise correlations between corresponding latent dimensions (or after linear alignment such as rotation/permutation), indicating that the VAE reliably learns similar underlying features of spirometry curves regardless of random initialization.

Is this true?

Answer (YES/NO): YES